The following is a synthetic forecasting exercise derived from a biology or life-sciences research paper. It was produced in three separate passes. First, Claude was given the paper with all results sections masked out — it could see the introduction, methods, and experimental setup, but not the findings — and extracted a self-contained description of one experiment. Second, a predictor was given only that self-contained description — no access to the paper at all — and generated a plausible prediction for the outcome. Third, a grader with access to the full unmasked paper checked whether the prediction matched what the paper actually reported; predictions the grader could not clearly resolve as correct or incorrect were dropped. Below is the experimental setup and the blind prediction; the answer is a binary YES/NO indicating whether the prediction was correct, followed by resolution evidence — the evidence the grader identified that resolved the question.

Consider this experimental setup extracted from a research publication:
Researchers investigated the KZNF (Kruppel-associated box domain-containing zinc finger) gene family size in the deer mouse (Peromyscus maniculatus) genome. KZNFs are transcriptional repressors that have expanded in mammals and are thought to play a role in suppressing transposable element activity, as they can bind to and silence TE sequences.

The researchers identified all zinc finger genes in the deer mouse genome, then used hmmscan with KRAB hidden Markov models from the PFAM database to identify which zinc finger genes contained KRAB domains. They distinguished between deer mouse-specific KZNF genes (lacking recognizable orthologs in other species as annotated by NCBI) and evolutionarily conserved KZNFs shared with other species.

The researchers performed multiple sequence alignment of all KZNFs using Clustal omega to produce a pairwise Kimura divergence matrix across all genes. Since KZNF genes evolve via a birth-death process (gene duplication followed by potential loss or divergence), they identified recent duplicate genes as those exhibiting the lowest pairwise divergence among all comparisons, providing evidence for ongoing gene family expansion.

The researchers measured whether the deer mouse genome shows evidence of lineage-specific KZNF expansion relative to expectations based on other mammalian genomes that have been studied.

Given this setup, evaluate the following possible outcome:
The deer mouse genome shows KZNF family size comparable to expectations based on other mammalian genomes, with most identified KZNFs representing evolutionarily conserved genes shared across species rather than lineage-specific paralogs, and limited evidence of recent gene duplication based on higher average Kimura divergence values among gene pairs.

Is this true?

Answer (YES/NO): NO